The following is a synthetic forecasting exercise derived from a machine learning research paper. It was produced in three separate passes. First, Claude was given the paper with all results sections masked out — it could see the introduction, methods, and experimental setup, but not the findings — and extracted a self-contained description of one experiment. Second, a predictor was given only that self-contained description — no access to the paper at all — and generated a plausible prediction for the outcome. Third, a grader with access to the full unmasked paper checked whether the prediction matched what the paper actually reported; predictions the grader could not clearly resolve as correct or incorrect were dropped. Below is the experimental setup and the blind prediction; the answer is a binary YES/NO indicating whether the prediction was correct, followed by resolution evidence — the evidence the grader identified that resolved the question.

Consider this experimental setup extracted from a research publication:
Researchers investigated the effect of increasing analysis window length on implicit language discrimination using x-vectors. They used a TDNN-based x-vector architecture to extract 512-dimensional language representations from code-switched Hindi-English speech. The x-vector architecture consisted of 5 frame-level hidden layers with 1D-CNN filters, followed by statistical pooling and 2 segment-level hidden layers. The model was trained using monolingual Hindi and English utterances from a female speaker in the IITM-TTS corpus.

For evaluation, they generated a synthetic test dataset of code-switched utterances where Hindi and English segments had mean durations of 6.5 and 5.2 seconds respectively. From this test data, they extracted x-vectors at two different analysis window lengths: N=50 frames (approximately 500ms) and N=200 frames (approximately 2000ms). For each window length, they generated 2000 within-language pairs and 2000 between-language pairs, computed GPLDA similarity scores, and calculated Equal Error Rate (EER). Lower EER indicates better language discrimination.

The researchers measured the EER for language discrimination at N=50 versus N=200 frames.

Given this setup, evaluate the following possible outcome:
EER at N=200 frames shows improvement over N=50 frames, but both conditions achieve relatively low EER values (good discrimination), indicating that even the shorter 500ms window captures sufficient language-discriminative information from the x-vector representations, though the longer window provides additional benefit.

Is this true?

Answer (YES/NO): NO